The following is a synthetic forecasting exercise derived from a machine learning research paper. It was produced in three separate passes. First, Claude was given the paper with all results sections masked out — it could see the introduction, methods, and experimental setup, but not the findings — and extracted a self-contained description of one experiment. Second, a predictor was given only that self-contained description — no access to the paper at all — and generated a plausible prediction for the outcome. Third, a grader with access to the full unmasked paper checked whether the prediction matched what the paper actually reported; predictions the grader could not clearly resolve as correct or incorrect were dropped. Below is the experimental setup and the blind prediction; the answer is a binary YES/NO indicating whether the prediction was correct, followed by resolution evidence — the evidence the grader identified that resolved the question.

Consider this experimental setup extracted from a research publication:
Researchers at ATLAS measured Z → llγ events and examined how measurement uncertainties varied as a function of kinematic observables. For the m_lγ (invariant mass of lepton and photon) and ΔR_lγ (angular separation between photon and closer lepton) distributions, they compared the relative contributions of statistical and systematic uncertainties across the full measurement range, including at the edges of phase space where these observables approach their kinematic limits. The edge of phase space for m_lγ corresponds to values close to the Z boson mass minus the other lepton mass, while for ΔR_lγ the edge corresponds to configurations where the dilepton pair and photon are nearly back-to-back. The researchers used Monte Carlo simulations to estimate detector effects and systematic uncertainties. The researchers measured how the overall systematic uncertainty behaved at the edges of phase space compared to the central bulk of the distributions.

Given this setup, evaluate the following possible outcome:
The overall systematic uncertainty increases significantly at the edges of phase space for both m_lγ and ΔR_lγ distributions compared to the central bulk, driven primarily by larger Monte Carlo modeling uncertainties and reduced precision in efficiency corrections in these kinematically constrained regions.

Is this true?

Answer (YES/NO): NO